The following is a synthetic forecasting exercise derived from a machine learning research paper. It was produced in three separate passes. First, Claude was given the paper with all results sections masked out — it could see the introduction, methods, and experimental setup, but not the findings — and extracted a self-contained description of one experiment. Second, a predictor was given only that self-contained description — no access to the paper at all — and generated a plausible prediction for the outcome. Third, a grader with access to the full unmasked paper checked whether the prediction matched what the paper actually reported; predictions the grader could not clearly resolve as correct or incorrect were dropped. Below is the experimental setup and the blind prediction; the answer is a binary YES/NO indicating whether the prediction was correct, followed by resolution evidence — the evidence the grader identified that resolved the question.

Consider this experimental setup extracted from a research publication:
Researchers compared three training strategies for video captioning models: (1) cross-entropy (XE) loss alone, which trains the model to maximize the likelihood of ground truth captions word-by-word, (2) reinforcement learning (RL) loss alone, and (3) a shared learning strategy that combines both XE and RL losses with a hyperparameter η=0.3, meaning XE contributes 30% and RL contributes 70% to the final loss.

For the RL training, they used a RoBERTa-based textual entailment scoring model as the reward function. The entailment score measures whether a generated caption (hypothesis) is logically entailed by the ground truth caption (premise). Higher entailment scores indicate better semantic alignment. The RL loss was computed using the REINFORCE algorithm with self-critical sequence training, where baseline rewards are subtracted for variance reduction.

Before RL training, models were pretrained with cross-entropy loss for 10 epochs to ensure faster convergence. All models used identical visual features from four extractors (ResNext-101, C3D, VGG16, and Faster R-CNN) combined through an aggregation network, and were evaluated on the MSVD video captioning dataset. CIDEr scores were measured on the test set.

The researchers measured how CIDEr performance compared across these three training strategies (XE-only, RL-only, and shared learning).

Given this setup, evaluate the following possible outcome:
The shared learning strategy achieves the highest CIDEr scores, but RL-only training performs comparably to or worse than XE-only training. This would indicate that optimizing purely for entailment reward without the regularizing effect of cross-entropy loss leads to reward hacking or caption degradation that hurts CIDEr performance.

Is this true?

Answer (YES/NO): NO